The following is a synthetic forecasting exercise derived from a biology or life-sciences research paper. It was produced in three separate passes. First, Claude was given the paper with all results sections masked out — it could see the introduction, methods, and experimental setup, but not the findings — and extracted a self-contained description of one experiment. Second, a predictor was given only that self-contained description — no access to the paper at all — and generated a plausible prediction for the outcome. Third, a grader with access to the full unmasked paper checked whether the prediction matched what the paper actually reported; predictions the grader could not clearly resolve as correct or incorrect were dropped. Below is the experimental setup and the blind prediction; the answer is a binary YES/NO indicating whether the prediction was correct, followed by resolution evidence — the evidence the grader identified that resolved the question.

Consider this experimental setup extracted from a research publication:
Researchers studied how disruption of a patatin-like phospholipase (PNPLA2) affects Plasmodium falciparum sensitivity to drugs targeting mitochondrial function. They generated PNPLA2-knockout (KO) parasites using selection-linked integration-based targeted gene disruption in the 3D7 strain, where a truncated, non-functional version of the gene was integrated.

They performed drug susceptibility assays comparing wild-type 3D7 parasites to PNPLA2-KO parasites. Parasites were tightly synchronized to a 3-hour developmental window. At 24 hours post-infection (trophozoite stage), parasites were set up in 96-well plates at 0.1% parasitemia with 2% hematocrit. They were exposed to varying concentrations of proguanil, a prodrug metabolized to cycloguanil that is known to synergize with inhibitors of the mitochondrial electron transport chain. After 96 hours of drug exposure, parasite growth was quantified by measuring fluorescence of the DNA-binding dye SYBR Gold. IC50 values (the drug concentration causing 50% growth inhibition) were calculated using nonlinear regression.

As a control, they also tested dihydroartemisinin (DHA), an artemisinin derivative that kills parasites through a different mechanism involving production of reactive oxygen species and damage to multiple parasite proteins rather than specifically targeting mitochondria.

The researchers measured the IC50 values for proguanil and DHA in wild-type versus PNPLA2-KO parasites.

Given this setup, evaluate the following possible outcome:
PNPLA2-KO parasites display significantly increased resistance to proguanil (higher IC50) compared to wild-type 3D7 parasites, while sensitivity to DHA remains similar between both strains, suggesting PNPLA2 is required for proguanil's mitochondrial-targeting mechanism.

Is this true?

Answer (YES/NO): NO